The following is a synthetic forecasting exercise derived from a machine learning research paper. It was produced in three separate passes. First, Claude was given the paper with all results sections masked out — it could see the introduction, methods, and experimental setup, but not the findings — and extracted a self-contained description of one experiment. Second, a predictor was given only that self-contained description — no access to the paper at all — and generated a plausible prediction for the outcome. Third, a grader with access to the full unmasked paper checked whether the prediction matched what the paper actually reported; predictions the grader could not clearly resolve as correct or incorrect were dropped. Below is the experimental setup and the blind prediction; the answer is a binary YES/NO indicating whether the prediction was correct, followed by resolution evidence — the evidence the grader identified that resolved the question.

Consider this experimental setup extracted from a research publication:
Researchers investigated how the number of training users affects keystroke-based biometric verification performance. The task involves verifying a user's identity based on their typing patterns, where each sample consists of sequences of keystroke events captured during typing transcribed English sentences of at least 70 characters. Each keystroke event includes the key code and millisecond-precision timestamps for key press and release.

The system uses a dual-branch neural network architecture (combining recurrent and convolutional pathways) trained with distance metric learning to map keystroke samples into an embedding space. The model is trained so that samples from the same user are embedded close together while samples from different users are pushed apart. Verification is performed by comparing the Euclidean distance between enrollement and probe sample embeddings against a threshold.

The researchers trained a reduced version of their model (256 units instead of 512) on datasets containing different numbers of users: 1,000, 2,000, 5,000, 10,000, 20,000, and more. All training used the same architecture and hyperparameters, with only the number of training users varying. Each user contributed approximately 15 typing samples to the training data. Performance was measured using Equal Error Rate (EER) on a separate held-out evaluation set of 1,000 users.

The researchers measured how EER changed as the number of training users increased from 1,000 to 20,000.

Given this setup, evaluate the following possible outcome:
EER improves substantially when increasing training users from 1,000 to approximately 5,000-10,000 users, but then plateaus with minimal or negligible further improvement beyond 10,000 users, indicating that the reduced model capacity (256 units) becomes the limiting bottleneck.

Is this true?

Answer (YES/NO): NO